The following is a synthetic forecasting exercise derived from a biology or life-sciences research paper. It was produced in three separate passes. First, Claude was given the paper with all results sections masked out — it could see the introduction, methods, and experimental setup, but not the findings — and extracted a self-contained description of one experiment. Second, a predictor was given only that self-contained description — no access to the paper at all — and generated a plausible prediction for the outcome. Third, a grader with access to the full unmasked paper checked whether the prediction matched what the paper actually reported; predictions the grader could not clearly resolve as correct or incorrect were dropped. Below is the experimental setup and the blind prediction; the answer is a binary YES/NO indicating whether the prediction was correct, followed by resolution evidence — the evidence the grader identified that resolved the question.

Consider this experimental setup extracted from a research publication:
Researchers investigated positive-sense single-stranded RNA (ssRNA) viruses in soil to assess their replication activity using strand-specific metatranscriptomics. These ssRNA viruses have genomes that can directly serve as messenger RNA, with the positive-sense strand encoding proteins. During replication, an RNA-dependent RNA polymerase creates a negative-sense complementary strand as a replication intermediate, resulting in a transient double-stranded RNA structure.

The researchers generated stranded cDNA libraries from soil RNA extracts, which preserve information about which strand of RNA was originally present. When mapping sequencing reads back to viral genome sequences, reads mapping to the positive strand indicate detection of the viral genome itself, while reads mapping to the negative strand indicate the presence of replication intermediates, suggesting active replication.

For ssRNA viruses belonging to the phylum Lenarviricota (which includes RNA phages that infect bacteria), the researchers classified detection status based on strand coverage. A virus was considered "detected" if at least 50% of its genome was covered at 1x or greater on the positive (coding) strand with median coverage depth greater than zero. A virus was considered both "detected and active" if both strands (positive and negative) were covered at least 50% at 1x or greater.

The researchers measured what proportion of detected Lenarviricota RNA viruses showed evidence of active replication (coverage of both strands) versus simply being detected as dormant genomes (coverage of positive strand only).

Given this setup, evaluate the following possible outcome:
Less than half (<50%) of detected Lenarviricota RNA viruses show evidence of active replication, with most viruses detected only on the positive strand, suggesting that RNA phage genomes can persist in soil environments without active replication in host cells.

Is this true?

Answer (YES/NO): YES